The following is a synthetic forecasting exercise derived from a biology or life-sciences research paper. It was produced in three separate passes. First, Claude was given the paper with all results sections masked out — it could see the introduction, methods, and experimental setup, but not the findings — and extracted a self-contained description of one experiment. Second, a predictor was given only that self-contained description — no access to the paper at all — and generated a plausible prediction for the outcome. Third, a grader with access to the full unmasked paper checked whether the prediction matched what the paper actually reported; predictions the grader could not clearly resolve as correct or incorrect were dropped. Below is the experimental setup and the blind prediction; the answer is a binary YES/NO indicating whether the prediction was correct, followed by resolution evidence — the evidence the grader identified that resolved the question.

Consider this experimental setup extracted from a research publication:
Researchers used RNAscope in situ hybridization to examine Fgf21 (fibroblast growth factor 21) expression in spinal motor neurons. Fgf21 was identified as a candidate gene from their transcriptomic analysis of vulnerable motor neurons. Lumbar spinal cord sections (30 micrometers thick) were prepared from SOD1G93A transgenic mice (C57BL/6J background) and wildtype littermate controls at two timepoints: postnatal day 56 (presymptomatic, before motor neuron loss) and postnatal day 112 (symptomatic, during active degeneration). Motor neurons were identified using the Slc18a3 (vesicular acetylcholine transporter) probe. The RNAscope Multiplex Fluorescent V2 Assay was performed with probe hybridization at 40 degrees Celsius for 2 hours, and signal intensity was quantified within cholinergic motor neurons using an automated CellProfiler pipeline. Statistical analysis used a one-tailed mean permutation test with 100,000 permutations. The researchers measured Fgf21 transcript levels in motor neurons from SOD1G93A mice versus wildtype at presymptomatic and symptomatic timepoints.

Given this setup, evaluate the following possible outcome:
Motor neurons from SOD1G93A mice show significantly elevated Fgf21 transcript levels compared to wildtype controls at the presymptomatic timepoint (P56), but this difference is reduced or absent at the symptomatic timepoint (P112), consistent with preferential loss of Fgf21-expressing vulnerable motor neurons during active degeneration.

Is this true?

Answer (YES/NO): NO